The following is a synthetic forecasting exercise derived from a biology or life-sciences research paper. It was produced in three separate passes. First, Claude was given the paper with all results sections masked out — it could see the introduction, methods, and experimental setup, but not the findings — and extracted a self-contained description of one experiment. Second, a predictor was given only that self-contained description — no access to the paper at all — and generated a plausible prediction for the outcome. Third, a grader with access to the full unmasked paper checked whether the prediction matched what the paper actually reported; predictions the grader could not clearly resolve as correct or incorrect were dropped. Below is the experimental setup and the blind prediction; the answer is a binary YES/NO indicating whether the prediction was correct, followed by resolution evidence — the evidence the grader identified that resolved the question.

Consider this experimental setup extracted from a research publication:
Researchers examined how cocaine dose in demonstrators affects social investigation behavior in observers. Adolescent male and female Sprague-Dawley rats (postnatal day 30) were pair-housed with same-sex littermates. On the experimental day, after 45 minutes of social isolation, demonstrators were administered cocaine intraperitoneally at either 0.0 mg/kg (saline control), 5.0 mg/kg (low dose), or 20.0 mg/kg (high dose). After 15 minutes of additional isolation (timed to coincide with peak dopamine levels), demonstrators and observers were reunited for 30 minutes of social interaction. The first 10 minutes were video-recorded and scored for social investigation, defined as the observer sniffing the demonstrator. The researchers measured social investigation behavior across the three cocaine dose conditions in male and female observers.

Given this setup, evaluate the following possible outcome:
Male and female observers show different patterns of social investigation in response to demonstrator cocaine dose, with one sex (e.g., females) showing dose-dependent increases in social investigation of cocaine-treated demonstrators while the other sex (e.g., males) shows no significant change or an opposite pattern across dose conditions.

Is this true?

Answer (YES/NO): NO